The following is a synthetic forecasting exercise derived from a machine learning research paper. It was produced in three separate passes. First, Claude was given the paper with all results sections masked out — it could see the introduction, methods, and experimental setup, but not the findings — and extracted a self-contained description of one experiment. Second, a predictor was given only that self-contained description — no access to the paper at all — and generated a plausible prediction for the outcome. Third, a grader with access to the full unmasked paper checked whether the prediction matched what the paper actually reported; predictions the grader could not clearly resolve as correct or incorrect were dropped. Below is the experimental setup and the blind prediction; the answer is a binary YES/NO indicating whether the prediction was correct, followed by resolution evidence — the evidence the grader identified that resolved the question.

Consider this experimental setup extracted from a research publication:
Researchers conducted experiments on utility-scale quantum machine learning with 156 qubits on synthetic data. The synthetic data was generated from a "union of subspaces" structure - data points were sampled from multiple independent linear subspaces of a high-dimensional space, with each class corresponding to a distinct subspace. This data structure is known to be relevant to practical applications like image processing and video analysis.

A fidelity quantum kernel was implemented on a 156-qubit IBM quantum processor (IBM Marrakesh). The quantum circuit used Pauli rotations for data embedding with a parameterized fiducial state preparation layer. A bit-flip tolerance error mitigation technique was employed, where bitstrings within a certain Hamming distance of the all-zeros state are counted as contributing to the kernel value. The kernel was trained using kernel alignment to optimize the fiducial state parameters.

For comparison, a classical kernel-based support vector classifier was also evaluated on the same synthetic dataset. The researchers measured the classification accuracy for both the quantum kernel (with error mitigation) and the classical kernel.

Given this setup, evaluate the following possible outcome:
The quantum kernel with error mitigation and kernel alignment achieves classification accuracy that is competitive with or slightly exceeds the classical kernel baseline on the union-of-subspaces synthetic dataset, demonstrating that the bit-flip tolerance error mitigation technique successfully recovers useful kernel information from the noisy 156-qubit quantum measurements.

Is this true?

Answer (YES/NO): NO